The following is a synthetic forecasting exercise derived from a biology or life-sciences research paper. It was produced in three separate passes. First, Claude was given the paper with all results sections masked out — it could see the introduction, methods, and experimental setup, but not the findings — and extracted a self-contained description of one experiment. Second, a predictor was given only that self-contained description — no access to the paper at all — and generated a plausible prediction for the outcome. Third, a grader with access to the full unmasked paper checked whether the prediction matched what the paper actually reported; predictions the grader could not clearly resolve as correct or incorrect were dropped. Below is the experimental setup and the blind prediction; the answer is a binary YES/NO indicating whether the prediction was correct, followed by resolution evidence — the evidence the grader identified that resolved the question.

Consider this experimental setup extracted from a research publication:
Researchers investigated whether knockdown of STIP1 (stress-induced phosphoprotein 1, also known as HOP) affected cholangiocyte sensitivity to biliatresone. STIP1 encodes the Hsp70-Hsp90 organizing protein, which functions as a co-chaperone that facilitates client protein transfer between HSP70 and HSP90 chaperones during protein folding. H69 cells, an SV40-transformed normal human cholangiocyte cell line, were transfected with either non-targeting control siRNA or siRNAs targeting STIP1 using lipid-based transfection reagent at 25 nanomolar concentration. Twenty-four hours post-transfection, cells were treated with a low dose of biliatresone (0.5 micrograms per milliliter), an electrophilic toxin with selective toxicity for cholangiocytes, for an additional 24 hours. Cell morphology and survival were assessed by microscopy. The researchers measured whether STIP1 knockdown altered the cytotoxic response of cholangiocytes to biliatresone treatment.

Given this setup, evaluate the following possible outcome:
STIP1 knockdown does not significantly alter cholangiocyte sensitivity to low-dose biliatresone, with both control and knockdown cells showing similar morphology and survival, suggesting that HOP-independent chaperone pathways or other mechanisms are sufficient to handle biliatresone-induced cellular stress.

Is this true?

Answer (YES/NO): NO